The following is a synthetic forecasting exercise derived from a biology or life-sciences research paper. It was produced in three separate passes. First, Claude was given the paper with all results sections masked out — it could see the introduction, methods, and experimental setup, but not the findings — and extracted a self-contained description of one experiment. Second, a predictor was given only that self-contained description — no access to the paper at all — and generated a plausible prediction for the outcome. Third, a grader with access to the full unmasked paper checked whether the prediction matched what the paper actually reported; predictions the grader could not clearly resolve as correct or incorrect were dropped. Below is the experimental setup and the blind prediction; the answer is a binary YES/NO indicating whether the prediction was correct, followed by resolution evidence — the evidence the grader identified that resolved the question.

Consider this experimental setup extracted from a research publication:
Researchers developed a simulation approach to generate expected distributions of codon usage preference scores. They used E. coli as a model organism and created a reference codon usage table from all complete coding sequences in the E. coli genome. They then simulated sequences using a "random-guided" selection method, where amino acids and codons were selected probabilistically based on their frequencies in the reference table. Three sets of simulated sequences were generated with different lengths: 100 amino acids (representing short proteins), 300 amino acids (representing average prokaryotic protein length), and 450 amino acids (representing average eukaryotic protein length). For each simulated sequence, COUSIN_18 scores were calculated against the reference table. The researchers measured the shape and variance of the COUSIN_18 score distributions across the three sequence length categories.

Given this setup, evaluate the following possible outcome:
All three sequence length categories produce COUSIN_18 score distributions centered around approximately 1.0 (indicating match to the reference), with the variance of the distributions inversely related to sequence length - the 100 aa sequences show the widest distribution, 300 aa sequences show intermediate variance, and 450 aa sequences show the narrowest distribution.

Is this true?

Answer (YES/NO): YES